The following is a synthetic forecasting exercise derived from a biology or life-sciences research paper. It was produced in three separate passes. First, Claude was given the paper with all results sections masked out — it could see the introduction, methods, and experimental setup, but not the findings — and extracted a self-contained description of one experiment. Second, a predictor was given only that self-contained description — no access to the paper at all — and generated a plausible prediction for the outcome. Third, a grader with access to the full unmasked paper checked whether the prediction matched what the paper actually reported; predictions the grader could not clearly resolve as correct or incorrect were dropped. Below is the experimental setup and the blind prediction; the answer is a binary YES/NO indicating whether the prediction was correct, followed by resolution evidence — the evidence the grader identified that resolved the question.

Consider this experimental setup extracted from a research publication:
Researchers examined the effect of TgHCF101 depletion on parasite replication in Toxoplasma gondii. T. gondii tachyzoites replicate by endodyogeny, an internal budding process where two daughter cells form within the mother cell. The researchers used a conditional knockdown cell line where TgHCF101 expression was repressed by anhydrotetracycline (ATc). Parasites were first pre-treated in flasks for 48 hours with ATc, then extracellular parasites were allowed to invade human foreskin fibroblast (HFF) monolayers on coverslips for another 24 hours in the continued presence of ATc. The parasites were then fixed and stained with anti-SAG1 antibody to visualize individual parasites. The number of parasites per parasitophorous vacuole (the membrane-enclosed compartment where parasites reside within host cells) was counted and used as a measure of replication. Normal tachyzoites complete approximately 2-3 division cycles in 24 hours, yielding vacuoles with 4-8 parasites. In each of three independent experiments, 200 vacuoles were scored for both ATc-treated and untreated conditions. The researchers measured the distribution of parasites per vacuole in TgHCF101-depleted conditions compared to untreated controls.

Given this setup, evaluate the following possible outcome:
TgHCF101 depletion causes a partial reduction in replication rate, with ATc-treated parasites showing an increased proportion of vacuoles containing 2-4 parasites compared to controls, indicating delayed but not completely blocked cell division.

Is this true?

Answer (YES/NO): NO